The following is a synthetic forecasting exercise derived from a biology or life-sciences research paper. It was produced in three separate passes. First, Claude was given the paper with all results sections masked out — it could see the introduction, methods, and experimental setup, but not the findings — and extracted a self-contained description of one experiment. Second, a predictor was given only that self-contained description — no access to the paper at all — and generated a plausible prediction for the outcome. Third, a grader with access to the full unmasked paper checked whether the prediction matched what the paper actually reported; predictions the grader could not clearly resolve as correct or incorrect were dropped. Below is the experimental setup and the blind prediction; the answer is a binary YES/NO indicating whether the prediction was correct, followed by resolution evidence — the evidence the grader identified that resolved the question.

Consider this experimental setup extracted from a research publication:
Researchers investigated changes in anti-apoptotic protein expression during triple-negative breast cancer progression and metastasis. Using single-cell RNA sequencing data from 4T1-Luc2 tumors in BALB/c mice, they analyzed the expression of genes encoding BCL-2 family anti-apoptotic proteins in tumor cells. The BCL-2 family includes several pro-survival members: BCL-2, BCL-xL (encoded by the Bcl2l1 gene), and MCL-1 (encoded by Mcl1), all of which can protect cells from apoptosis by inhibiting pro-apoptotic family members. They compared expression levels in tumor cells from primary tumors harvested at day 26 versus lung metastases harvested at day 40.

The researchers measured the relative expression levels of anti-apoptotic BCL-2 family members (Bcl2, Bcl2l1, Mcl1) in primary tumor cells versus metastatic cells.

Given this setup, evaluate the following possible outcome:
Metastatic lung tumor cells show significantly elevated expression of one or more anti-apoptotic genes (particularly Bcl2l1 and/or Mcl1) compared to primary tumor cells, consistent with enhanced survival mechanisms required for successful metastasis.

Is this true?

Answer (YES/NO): YES